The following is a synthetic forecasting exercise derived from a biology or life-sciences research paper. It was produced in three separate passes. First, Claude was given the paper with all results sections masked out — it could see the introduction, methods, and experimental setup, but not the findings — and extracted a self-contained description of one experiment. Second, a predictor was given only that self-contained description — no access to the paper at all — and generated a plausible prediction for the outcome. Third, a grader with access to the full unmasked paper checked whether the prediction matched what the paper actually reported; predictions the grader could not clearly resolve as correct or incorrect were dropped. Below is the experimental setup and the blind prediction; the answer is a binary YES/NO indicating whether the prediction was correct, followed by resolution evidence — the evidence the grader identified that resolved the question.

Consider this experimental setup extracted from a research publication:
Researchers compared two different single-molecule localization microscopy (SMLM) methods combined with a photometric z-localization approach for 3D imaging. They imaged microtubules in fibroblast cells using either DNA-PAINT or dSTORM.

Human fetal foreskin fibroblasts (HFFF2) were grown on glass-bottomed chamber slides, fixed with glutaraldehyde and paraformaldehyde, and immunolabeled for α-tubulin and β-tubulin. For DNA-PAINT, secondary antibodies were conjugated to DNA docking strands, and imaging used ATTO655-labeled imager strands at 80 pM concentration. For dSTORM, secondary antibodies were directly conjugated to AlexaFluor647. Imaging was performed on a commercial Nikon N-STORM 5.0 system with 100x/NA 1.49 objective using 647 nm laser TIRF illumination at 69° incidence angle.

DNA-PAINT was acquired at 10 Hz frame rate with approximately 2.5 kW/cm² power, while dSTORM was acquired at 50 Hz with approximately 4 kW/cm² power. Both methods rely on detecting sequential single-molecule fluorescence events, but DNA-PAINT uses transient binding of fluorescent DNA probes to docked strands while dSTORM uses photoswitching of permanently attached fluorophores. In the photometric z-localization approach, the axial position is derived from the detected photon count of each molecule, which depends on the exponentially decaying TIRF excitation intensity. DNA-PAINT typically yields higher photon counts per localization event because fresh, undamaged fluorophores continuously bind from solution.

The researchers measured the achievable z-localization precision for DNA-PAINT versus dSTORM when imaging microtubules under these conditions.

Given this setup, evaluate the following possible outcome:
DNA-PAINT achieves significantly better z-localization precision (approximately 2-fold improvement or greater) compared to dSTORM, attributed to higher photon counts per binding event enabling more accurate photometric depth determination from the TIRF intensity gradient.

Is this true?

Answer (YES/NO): YES